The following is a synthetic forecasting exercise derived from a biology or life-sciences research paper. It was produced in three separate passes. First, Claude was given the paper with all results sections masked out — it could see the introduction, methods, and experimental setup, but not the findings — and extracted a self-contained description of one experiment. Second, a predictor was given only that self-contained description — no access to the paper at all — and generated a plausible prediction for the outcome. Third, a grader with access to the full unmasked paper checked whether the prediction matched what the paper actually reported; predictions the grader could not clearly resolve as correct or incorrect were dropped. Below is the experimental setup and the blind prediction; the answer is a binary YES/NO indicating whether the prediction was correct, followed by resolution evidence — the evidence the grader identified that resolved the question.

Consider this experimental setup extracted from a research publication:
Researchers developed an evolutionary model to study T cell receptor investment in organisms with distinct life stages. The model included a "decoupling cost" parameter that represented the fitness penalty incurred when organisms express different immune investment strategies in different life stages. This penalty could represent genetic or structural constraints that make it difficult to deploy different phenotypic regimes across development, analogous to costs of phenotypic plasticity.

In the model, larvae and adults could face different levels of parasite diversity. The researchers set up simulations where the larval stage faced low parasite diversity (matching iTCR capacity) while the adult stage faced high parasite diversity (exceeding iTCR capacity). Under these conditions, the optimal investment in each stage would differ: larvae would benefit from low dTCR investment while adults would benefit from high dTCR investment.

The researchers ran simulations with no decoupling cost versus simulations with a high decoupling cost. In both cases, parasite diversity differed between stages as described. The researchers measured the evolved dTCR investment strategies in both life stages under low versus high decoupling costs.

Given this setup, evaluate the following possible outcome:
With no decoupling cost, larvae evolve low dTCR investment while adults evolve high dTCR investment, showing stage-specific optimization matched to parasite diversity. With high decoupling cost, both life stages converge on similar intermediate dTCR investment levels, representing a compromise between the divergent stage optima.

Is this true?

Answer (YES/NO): NO